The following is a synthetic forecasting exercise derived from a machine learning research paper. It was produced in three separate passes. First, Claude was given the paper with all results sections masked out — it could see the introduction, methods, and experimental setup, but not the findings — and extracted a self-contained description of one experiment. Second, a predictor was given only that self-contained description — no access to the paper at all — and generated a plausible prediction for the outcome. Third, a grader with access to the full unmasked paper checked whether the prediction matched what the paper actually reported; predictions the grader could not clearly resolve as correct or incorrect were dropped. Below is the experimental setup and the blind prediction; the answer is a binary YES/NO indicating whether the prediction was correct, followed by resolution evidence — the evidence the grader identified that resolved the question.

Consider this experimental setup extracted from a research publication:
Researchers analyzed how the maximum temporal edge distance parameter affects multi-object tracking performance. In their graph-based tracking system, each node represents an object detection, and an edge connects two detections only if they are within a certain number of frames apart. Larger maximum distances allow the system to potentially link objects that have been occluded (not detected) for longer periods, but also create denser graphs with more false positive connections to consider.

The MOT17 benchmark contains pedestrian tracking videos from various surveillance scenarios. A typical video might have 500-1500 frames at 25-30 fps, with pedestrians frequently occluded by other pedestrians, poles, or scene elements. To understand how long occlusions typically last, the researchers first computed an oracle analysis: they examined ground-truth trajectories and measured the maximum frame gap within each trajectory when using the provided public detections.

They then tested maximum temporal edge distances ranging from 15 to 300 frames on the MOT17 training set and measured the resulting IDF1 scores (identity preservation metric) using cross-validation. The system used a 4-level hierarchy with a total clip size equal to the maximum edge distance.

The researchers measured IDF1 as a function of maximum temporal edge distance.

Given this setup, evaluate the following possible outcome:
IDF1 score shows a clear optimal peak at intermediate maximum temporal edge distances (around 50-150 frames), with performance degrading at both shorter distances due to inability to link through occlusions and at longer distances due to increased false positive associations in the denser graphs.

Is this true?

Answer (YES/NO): NO